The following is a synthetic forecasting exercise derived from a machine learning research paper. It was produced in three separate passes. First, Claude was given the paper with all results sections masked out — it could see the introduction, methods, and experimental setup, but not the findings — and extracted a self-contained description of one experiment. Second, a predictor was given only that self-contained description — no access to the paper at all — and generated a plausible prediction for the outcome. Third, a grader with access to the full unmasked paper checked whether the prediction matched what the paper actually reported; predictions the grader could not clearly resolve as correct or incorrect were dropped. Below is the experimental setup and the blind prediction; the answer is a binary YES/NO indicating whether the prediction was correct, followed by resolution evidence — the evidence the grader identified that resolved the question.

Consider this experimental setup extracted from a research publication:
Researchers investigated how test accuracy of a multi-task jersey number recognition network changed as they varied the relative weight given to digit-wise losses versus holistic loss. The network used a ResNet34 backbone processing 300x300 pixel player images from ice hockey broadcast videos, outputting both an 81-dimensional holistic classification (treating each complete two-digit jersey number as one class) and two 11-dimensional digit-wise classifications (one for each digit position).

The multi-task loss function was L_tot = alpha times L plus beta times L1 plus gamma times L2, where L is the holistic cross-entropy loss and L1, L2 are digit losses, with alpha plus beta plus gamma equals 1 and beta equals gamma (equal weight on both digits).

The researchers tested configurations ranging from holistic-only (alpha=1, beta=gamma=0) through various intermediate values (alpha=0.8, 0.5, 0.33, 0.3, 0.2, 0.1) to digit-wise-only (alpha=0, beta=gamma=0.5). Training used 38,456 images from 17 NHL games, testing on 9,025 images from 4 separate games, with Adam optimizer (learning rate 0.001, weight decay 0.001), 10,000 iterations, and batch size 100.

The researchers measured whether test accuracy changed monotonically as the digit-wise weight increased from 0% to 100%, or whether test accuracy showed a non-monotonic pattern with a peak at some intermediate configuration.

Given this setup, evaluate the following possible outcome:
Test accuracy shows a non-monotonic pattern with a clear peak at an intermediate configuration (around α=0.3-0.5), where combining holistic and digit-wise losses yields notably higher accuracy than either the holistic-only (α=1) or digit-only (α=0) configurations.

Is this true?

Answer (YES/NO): YES